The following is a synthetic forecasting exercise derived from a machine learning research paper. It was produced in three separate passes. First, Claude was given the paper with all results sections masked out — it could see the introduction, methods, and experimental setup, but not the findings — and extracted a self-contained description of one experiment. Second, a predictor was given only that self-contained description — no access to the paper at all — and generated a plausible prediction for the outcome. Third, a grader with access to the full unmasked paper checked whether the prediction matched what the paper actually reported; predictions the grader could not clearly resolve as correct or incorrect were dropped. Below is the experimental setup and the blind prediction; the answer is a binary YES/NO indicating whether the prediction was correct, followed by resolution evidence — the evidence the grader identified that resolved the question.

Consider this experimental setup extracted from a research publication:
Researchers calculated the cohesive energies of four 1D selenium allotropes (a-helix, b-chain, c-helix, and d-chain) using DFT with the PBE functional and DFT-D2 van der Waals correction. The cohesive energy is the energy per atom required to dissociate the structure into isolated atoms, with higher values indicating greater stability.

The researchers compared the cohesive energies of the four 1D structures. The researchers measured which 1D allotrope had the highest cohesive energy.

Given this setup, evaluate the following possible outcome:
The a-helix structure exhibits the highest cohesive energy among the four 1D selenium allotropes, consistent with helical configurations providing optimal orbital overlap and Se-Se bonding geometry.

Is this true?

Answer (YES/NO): NO